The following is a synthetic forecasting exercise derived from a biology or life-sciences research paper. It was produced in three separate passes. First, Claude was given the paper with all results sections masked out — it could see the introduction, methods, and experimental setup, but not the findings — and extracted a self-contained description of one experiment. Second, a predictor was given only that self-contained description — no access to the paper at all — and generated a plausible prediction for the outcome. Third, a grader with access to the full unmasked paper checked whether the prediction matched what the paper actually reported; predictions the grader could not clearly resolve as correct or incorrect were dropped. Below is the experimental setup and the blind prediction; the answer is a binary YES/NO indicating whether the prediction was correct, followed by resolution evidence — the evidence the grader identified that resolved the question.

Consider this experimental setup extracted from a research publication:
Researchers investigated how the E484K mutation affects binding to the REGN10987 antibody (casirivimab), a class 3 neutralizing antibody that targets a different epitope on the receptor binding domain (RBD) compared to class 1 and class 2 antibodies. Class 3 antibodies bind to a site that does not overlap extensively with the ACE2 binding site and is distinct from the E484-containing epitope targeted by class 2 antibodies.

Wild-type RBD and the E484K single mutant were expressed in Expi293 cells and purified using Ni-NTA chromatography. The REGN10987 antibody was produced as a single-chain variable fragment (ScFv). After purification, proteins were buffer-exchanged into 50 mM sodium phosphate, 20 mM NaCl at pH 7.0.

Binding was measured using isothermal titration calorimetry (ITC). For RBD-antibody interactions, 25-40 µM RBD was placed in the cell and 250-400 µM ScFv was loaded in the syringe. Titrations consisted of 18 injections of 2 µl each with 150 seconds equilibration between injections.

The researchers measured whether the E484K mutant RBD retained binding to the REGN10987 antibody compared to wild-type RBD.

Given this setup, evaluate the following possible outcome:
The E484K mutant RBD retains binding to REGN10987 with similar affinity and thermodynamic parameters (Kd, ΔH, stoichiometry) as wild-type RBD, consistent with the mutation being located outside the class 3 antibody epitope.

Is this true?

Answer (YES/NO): YES